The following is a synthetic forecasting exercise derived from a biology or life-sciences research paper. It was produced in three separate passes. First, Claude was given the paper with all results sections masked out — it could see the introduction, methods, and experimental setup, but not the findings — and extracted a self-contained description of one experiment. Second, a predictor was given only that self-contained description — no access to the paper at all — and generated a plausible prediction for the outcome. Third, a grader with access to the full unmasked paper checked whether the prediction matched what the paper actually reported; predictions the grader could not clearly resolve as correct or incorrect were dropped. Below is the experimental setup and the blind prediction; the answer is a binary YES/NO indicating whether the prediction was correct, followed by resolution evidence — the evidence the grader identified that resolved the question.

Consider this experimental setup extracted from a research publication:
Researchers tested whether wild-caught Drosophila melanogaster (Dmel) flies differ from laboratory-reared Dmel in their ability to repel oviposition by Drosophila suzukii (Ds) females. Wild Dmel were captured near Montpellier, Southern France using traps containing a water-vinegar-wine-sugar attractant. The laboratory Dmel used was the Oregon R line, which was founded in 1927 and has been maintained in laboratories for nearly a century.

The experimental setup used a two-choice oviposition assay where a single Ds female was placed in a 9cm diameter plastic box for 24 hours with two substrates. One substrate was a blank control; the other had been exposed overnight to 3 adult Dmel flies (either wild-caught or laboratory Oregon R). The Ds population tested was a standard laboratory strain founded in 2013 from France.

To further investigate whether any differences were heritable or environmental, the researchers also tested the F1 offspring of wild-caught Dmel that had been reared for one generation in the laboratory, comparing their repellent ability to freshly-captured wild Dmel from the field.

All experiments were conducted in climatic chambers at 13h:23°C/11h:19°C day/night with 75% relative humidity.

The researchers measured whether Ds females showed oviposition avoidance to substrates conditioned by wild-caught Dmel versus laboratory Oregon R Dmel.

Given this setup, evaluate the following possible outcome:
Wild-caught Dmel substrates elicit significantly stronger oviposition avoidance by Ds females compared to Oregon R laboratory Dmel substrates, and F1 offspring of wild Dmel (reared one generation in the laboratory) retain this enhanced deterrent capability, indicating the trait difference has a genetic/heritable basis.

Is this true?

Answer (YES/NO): NO